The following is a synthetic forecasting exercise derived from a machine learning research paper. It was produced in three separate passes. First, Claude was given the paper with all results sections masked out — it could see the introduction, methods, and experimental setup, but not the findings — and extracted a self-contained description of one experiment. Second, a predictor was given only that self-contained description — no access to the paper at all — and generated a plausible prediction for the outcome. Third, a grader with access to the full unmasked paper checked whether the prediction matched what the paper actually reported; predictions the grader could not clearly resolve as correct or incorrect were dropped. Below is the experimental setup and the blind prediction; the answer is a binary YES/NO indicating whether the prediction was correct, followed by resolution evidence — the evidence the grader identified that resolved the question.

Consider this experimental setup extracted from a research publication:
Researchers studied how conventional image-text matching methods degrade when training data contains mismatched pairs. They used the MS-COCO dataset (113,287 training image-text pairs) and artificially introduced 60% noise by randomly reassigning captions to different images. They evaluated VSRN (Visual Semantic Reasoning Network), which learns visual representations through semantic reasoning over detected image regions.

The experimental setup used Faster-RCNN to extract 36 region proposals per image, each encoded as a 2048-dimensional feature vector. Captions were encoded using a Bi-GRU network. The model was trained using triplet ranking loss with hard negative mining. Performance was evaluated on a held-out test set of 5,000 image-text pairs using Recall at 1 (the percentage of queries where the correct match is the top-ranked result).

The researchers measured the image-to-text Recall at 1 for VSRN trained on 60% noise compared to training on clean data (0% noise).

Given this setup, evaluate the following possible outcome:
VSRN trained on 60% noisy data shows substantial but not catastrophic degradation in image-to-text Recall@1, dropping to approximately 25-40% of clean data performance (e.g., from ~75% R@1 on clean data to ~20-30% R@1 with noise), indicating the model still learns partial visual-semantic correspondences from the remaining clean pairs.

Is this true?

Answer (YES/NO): NO